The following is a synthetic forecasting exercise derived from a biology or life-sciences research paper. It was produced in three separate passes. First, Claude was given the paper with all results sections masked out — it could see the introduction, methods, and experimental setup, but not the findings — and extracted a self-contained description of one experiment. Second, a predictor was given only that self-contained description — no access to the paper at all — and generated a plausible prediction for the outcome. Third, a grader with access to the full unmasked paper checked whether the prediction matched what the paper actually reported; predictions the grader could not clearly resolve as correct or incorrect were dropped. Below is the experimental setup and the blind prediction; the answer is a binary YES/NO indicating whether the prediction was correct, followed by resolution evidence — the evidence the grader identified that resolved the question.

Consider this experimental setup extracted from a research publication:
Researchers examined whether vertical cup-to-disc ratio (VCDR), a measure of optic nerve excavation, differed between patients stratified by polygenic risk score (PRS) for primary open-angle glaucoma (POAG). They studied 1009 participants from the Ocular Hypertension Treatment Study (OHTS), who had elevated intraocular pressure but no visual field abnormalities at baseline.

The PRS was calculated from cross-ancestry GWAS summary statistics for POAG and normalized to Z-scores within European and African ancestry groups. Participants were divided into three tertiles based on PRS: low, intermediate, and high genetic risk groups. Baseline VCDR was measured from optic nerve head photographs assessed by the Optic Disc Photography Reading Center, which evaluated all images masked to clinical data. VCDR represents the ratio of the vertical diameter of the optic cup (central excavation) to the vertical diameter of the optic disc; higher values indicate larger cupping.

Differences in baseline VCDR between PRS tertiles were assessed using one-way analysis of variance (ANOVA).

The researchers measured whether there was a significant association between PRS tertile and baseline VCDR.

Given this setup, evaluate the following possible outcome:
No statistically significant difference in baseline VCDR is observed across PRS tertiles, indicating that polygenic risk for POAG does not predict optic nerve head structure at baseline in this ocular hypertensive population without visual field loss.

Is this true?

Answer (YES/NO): NO